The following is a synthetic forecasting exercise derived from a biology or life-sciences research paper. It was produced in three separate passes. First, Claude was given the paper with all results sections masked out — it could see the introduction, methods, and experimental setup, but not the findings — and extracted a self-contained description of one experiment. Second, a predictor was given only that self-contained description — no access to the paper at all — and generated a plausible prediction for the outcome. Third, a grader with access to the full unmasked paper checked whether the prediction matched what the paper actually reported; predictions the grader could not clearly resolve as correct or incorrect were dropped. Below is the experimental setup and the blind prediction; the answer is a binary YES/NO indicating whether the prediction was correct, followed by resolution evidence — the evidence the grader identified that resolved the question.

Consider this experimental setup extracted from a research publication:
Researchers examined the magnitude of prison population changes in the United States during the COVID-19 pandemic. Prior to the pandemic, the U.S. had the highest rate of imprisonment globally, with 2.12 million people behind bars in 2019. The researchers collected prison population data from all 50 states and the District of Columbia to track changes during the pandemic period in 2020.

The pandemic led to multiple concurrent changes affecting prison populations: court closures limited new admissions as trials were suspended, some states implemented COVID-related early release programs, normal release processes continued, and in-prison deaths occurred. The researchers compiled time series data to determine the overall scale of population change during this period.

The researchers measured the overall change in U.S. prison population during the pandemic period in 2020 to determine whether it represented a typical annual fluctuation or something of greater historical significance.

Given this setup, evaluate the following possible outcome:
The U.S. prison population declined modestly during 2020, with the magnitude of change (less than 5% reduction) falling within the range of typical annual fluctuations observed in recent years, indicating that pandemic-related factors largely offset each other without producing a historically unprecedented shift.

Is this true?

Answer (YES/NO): NO